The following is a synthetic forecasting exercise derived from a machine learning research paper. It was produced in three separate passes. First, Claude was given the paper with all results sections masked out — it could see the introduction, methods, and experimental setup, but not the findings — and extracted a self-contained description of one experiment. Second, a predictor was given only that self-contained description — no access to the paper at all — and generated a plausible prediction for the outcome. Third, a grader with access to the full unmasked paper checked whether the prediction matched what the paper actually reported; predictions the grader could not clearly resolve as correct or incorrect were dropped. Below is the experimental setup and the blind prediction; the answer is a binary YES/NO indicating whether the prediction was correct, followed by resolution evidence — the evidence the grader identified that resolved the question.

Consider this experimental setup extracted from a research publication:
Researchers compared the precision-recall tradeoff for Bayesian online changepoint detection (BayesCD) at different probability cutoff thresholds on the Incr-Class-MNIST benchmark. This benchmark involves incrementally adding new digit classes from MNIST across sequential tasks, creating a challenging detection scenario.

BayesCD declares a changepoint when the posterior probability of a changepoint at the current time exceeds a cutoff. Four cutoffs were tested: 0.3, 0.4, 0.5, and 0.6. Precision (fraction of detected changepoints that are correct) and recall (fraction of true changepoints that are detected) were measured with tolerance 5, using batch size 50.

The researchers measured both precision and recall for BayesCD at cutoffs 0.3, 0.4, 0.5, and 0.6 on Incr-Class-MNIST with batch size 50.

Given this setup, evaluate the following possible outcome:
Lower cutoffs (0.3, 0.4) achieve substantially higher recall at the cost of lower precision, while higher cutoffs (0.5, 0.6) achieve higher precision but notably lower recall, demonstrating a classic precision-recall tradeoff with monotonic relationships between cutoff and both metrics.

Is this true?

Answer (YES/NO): NO